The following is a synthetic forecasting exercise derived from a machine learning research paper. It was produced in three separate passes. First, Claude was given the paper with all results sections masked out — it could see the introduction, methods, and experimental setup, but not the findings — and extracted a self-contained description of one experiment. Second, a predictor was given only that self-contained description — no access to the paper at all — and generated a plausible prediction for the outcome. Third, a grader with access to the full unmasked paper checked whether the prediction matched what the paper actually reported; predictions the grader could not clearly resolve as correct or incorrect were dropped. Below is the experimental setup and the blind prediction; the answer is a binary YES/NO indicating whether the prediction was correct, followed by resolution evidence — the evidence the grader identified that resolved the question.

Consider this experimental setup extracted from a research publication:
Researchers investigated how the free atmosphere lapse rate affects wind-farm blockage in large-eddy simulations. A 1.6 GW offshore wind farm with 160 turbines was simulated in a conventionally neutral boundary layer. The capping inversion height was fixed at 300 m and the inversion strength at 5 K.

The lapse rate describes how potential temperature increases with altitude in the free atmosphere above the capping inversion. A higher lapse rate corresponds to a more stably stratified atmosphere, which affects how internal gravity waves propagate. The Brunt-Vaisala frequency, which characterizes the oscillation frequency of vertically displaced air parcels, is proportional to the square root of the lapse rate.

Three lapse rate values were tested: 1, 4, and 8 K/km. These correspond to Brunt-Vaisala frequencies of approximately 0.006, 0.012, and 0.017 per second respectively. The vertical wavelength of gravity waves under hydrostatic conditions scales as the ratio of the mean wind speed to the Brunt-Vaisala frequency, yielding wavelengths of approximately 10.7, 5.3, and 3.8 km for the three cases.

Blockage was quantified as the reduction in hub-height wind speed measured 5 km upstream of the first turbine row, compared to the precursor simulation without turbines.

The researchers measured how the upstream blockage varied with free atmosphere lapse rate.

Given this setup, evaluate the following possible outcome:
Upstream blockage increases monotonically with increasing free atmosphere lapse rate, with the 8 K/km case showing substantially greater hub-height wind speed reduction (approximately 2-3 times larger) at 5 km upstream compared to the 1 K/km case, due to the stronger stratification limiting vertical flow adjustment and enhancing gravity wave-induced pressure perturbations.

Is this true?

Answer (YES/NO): NO